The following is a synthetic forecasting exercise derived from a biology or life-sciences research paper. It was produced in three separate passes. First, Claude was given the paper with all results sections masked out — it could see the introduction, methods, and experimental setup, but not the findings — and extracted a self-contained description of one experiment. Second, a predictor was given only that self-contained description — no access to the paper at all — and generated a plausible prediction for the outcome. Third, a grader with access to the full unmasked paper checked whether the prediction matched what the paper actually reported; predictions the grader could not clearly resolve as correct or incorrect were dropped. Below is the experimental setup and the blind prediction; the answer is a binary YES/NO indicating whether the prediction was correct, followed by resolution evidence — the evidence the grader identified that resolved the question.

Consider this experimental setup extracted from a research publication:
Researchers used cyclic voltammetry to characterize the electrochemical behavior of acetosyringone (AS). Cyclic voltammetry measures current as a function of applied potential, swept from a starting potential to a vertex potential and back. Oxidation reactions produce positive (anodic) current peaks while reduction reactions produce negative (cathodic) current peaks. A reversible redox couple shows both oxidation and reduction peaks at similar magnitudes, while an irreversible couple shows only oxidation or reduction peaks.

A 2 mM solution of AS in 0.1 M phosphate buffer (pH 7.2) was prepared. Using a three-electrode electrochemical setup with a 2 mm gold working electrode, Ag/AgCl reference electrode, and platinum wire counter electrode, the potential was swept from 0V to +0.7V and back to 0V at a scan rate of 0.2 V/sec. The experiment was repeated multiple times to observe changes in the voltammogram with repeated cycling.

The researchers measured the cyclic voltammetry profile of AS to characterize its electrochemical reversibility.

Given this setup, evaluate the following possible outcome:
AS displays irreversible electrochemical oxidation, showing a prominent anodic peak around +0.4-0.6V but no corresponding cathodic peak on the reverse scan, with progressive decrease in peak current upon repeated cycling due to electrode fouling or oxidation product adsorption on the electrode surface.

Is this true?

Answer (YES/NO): NO